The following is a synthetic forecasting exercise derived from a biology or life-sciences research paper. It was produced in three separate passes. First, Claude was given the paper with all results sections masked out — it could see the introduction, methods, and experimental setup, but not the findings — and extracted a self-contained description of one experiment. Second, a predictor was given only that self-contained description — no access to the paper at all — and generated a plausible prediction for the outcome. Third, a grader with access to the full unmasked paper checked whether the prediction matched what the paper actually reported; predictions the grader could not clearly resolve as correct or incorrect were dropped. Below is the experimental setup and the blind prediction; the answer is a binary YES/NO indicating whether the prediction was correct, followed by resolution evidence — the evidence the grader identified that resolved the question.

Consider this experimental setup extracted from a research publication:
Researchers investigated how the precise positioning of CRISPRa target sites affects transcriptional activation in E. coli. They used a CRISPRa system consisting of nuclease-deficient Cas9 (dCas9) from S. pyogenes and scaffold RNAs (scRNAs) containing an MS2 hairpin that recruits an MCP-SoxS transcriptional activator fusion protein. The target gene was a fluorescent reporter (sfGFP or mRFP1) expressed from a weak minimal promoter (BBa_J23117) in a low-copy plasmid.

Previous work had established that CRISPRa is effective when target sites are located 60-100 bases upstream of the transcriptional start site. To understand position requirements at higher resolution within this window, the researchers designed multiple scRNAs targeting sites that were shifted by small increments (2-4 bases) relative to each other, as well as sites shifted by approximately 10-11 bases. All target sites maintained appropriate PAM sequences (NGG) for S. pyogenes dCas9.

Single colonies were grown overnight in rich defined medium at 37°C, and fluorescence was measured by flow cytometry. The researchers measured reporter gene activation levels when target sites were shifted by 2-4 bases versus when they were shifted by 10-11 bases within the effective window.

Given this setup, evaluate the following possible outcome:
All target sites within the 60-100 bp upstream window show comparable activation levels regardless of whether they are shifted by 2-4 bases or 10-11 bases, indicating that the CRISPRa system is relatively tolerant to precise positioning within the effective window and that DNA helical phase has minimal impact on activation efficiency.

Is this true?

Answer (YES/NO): NO